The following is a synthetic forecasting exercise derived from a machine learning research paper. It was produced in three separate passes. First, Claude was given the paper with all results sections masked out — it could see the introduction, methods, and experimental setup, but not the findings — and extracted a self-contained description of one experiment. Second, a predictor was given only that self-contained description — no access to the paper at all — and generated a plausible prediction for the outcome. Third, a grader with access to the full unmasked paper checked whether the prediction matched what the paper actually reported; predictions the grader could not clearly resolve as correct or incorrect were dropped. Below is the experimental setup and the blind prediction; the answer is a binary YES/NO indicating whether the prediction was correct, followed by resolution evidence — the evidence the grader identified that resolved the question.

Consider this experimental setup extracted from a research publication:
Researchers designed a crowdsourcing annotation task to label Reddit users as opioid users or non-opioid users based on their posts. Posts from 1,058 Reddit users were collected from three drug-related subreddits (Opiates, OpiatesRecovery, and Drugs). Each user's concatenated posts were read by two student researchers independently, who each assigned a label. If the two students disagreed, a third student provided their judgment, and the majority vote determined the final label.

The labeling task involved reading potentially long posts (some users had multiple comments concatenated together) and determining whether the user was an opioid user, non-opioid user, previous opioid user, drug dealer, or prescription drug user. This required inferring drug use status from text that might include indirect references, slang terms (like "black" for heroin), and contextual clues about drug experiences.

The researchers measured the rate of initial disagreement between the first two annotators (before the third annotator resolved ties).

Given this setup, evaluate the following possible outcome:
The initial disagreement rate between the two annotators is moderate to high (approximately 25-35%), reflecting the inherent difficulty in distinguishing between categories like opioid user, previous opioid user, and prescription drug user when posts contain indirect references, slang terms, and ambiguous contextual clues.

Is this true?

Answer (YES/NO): NO